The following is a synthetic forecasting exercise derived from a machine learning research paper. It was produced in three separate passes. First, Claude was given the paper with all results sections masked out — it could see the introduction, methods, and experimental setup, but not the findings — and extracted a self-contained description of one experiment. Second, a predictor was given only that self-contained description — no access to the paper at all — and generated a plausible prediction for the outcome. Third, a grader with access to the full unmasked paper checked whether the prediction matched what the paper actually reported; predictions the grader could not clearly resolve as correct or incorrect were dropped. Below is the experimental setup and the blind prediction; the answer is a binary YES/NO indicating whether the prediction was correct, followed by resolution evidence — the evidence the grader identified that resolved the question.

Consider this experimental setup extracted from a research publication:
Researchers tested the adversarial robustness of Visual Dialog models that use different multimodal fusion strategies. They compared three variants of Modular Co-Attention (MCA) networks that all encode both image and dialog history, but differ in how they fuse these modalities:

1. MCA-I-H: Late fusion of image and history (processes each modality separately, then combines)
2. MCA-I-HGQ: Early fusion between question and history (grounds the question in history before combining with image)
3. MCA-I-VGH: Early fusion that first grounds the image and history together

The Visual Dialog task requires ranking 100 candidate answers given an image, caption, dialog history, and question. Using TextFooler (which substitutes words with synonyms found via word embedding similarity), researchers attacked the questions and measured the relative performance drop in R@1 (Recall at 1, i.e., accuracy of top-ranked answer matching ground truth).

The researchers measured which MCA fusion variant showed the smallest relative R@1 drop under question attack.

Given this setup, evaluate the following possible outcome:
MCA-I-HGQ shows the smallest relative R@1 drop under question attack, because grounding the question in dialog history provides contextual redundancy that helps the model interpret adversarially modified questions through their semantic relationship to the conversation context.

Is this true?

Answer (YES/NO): YES